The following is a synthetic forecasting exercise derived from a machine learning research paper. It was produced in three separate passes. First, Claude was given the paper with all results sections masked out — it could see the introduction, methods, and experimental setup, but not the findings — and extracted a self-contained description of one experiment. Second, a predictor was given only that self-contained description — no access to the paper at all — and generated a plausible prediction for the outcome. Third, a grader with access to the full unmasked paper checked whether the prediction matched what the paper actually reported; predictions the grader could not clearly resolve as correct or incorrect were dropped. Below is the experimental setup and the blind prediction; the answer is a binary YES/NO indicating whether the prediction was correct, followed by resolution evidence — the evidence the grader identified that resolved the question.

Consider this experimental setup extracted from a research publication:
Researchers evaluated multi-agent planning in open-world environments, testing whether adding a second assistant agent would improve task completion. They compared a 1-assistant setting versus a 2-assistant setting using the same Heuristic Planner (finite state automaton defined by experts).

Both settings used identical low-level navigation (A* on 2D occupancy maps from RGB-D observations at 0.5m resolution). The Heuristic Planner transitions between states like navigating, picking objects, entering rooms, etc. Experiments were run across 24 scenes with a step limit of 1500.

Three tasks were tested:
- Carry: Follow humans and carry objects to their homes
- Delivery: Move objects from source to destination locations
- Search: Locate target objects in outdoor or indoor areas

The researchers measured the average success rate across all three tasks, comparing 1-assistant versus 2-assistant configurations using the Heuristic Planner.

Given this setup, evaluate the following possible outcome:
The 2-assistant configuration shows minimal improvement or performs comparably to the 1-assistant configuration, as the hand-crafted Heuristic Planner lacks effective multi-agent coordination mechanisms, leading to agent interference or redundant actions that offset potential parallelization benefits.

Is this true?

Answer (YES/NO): NO